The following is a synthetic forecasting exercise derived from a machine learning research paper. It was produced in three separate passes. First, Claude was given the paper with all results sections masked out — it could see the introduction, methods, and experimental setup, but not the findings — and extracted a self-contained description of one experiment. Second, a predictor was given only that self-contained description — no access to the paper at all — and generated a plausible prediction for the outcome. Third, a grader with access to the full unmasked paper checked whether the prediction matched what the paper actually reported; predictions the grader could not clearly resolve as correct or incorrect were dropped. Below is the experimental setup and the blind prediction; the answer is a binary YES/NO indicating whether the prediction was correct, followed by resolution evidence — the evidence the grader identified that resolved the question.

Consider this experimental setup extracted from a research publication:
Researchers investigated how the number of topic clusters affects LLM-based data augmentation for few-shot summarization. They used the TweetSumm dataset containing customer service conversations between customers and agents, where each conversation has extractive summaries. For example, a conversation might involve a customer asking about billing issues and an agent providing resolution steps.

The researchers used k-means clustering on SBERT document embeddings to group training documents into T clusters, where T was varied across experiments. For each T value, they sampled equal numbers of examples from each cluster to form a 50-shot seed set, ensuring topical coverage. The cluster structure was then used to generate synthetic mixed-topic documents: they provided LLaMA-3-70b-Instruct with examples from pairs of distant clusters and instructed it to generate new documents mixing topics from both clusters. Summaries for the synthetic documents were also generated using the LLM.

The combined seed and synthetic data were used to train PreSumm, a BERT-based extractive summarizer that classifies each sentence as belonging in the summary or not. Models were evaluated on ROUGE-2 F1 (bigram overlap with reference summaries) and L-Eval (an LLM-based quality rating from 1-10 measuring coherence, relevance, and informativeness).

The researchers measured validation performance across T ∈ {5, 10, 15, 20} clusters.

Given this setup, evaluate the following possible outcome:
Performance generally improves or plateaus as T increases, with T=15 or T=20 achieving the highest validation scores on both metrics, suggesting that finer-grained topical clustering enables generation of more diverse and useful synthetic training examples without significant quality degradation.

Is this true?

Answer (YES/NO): YES